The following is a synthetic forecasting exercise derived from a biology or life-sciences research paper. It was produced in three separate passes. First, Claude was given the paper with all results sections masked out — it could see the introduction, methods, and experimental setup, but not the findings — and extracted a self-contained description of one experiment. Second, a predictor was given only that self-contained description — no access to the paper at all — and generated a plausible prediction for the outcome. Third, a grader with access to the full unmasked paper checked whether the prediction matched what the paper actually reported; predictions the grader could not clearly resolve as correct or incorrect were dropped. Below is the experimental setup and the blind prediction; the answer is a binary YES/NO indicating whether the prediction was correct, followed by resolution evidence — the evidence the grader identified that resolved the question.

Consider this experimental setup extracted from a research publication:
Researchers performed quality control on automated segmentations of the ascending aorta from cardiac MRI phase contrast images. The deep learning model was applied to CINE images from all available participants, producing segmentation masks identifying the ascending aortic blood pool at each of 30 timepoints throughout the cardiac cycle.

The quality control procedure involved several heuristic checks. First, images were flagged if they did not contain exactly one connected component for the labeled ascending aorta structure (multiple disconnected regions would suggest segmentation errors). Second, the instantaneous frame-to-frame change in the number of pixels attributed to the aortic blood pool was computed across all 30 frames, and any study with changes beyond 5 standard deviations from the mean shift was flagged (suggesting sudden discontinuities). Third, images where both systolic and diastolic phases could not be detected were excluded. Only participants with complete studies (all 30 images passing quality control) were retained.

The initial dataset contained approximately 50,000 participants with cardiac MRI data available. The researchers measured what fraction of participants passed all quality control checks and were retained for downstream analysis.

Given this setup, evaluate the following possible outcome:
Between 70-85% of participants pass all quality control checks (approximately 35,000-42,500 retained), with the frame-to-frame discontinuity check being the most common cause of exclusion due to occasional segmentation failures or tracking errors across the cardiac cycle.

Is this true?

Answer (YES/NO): NO